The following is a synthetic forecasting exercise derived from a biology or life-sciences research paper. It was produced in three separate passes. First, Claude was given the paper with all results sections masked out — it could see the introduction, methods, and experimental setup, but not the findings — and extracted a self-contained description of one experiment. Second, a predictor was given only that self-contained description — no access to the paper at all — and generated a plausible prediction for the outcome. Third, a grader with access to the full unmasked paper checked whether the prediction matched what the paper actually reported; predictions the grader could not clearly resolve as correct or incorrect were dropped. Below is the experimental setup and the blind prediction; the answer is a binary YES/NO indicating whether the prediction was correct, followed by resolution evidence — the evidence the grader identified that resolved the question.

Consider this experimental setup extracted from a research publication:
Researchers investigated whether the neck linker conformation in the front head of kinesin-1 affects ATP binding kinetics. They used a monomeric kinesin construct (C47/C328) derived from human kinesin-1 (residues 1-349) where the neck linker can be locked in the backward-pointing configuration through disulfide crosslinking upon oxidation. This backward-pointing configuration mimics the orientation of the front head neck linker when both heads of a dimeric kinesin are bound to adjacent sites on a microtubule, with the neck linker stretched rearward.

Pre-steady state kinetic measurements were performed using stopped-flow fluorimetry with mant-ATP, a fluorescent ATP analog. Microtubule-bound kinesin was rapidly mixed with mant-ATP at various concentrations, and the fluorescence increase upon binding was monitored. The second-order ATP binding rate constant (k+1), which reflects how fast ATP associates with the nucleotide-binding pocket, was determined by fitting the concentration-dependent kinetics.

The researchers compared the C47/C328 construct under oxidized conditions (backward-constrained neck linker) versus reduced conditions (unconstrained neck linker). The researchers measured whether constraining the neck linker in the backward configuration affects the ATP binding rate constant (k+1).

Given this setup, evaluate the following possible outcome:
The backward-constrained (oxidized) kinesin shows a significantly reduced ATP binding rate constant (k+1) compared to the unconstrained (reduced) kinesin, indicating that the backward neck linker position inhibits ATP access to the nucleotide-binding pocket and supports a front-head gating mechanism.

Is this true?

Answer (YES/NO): NO